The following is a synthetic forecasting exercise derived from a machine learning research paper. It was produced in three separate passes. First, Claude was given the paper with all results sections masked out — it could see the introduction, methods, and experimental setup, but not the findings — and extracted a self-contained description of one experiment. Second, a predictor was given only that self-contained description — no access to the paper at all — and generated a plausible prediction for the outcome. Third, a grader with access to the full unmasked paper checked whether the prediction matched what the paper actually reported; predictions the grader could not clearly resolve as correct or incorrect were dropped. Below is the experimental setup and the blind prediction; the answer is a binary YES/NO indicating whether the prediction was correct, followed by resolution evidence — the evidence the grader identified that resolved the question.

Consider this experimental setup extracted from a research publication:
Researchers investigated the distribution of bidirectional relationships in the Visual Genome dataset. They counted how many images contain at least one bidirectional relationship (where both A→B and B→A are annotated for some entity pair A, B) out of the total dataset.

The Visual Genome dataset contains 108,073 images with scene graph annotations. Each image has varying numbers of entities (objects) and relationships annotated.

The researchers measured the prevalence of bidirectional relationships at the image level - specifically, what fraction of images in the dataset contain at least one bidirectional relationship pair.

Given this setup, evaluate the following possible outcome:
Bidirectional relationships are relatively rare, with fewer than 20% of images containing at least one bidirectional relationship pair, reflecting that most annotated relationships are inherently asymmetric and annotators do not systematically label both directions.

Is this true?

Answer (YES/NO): YES